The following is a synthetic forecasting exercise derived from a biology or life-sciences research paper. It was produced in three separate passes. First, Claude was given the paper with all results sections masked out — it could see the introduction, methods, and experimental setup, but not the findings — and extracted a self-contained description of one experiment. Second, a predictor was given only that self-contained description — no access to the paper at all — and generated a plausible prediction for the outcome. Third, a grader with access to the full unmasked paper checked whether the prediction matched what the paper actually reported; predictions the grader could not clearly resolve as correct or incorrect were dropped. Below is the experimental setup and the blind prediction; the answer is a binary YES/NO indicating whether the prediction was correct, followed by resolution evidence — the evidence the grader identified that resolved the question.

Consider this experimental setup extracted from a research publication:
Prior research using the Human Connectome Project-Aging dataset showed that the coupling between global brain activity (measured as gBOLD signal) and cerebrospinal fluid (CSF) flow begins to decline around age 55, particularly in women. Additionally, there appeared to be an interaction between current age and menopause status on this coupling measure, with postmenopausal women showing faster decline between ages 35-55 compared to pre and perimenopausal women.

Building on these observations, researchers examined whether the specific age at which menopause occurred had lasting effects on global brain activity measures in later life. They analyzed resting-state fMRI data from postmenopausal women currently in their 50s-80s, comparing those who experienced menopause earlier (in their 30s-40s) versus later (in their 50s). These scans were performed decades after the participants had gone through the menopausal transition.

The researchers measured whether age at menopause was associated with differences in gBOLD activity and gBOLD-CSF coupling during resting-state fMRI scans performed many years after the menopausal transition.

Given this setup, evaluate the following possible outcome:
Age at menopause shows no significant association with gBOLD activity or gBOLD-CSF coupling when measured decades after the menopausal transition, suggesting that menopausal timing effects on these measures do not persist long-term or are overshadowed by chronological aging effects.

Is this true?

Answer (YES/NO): NO